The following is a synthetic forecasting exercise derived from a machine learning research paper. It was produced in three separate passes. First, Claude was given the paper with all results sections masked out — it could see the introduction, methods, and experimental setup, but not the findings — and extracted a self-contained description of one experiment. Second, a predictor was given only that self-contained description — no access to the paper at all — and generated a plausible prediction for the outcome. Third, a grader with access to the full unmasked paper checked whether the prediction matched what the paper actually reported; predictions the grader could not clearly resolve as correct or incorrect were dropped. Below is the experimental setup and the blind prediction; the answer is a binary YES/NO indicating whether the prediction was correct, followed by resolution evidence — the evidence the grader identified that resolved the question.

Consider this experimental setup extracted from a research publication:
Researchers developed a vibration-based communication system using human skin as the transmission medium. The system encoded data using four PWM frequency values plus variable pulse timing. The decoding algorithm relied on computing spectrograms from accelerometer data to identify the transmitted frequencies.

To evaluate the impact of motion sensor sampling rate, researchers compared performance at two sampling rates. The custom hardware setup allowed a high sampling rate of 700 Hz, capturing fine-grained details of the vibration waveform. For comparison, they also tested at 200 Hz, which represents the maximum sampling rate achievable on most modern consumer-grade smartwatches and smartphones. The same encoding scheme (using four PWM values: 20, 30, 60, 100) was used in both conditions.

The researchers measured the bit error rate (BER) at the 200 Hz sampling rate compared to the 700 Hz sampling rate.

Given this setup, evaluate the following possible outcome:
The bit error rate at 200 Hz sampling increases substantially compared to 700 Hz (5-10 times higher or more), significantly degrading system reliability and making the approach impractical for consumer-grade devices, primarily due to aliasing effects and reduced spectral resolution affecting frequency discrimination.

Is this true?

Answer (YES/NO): NO